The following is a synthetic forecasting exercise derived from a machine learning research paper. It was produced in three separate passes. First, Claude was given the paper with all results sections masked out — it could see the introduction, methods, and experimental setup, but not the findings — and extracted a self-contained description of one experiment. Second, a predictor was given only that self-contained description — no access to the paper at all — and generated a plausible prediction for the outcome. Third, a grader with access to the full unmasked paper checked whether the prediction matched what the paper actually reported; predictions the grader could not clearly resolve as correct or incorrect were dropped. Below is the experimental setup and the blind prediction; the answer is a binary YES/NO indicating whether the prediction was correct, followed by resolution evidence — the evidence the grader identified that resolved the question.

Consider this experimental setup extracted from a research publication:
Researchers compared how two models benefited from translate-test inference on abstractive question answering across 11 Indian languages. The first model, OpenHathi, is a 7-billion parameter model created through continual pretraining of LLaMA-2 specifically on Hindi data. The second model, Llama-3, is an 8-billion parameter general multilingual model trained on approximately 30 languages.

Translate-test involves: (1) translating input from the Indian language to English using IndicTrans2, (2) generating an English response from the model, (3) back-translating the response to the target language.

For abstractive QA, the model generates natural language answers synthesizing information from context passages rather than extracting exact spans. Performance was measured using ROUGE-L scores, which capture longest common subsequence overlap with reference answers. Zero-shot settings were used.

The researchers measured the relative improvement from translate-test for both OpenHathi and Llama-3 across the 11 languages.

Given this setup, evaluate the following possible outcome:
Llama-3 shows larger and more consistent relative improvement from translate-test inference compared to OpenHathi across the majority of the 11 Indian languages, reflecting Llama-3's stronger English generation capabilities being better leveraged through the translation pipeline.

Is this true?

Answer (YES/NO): NO